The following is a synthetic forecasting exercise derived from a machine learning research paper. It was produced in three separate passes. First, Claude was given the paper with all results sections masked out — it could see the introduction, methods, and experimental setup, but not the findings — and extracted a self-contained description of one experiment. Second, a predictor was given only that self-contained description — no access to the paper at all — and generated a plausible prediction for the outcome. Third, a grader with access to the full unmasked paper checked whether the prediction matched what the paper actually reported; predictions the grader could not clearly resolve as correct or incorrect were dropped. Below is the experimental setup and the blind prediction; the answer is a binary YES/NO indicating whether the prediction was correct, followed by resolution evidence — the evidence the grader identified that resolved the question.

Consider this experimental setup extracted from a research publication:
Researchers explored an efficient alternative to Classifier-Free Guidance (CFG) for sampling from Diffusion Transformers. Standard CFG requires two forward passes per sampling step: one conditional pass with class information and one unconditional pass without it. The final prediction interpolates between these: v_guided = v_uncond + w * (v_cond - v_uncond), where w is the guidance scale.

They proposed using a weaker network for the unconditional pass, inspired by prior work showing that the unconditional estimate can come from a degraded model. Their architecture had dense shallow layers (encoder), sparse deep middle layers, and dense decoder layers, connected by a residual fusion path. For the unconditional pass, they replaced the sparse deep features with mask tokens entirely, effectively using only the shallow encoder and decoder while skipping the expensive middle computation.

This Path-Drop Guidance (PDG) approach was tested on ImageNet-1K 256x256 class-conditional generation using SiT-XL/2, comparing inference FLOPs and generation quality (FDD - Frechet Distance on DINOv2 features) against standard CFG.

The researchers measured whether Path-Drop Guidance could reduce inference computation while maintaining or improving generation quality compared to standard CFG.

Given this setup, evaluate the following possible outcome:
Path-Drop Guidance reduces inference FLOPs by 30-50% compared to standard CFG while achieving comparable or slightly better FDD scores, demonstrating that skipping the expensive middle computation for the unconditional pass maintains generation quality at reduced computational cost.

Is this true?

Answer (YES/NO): NO